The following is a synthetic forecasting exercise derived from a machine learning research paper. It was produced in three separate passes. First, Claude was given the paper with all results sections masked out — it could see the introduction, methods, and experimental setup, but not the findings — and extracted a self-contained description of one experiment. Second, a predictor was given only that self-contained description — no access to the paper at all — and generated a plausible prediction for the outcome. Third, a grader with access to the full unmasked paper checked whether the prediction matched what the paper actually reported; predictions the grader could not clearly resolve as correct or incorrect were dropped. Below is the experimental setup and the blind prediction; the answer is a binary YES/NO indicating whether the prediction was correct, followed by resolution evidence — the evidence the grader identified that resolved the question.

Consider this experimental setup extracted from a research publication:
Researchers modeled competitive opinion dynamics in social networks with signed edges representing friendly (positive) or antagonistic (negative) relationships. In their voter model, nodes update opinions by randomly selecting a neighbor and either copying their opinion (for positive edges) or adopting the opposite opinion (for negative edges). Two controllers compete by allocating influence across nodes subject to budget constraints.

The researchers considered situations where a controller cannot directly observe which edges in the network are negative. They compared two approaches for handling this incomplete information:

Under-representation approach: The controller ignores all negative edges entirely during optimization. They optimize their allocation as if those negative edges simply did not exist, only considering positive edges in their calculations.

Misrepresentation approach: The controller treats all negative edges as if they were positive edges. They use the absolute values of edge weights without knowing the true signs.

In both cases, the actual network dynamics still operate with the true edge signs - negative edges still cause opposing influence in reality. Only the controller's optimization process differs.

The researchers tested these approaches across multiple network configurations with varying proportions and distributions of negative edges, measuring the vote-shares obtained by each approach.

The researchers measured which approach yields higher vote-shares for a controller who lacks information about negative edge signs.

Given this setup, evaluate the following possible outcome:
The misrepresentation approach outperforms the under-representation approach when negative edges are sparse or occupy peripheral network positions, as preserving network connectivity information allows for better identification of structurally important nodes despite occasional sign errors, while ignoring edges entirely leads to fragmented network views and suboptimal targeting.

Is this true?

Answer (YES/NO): NO